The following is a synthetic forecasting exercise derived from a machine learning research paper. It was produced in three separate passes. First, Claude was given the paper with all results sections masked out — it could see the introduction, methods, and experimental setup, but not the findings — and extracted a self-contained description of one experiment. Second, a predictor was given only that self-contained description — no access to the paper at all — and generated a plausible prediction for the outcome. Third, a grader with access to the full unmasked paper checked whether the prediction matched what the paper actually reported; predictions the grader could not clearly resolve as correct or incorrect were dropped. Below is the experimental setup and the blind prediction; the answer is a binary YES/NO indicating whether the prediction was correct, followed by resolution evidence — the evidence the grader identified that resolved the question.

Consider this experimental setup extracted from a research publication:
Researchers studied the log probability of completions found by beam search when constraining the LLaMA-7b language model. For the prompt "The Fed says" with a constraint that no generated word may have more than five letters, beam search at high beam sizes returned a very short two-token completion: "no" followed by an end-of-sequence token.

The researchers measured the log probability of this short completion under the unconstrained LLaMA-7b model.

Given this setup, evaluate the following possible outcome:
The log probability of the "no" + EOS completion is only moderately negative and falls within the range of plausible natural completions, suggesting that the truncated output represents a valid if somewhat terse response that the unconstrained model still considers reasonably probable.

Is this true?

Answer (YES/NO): NO